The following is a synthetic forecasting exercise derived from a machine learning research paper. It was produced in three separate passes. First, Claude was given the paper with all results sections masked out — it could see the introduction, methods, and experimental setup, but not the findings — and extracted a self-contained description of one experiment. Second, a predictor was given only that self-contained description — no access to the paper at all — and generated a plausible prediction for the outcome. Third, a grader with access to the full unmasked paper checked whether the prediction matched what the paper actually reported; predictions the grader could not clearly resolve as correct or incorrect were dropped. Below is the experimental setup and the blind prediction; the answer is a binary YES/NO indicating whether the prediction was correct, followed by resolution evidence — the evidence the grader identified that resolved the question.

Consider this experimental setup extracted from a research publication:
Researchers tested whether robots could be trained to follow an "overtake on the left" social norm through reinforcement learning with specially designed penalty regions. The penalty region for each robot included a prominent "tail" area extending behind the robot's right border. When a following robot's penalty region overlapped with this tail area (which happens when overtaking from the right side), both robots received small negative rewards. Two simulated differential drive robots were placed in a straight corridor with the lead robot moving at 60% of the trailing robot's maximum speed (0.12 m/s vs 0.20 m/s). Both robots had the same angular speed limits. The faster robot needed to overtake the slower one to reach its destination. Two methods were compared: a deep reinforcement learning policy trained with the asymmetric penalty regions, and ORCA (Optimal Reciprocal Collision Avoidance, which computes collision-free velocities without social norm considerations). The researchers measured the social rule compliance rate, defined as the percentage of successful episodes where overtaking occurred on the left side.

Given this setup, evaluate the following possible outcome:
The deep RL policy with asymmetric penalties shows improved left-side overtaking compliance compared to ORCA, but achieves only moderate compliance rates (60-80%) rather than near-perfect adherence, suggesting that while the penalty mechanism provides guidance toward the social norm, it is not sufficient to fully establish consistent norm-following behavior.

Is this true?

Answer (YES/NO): NO